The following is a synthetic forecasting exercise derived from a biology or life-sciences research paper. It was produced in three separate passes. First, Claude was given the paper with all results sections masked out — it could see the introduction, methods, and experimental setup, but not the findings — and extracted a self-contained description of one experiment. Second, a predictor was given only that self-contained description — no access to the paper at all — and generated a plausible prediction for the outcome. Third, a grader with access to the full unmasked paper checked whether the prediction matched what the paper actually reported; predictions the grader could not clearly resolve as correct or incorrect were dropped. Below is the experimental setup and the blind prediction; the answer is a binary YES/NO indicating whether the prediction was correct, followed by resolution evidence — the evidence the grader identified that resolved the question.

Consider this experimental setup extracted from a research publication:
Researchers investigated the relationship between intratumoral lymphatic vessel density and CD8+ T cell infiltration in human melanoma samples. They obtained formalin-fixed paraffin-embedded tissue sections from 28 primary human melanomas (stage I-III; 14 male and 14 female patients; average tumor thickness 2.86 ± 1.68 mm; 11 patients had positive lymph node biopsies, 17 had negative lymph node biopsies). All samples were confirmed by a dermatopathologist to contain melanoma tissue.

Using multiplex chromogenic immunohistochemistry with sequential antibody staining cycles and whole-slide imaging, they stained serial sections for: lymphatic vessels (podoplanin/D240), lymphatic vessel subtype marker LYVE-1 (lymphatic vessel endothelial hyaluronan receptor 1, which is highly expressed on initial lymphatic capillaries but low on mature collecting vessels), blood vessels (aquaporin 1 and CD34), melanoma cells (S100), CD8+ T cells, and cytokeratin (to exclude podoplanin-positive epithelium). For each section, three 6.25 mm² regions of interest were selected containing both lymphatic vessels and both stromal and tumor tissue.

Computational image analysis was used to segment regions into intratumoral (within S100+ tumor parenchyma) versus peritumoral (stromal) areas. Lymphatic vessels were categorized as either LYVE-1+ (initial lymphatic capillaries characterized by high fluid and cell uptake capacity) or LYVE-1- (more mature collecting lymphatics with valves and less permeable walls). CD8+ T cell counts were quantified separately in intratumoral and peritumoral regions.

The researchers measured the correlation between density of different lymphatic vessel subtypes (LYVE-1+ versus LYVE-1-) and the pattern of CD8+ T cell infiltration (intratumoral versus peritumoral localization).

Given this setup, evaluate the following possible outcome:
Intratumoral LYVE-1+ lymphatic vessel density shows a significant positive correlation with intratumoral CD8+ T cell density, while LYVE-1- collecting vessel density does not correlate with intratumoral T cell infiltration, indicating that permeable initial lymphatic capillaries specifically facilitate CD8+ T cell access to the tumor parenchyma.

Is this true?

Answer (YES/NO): NO